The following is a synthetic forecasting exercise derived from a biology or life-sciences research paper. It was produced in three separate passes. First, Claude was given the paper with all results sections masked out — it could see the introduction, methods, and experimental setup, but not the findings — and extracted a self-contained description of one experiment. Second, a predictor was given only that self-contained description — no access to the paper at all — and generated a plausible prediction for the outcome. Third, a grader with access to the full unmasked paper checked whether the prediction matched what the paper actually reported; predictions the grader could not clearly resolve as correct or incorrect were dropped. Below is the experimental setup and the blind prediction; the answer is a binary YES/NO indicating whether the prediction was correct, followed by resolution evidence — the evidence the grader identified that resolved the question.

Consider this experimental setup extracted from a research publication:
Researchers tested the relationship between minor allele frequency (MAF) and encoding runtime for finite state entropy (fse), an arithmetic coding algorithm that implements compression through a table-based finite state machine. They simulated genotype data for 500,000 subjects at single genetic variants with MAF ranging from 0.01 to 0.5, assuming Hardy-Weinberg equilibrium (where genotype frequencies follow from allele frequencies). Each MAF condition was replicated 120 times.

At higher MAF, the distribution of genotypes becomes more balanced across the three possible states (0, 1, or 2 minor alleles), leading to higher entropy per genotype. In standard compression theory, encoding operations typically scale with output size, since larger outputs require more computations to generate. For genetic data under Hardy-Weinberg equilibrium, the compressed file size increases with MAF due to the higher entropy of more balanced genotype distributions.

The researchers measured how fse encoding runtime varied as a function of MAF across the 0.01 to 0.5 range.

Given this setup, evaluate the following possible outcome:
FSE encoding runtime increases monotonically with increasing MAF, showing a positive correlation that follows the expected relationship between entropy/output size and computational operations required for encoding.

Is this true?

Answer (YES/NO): NO